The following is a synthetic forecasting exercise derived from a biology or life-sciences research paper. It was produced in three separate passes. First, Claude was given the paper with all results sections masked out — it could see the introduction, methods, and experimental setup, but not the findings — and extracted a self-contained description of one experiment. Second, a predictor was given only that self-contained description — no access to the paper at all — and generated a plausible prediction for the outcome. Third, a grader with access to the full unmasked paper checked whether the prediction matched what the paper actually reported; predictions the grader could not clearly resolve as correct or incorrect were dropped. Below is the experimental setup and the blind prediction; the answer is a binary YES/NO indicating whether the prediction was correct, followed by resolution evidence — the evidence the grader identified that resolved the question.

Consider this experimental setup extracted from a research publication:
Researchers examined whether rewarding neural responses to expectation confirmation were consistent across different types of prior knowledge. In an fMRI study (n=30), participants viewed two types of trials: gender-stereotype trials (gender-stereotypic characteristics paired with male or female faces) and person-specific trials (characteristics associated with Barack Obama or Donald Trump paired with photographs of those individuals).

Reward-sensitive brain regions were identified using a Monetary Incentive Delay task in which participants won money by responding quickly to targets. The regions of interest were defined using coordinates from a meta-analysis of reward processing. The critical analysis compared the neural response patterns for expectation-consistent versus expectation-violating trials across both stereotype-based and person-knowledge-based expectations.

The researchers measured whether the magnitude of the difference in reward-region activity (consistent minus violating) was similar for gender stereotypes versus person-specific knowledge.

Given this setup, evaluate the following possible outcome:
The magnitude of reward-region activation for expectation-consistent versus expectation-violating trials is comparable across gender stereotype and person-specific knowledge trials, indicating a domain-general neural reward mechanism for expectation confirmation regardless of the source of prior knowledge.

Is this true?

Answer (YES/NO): YES